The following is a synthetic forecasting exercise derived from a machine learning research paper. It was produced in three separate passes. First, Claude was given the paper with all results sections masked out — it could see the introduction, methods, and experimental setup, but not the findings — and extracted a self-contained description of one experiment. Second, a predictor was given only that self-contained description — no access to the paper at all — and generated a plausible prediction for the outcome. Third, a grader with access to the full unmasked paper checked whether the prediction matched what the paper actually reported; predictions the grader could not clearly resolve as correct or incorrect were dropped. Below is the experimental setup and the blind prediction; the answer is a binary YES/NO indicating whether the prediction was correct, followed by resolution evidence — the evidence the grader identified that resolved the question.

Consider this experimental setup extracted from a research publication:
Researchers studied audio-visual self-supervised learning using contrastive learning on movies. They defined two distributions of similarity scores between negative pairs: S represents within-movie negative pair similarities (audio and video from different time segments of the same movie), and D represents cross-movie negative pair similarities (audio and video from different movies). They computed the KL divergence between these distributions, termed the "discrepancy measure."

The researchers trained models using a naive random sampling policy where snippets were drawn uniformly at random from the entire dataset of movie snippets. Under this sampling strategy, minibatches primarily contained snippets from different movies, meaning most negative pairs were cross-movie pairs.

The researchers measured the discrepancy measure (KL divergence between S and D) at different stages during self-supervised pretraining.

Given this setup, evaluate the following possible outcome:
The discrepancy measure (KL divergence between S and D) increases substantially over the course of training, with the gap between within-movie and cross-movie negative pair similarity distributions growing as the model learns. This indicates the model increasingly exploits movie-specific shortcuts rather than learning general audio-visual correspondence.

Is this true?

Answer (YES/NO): YES